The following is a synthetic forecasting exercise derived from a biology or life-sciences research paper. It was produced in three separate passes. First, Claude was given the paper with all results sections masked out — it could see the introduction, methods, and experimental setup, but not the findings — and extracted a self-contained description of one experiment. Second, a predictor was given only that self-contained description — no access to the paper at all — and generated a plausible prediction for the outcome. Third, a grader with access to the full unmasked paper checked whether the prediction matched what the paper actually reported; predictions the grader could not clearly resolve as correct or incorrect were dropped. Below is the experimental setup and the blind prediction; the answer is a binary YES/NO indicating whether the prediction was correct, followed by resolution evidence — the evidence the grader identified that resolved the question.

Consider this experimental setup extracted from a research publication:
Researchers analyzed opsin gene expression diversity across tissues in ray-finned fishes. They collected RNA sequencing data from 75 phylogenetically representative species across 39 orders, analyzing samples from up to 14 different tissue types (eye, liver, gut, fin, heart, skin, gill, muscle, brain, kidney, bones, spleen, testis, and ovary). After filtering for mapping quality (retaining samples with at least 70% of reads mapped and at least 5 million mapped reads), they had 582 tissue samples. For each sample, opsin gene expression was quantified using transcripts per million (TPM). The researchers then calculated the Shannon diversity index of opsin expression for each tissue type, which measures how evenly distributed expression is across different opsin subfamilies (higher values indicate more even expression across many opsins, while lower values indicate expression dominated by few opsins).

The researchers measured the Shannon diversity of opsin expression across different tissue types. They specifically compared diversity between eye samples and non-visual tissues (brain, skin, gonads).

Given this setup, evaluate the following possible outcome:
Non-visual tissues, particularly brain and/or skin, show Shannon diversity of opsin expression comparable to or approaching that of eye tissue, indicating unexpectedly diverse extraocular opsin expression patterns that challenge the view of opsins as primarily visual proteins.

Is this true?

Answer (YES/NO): NO